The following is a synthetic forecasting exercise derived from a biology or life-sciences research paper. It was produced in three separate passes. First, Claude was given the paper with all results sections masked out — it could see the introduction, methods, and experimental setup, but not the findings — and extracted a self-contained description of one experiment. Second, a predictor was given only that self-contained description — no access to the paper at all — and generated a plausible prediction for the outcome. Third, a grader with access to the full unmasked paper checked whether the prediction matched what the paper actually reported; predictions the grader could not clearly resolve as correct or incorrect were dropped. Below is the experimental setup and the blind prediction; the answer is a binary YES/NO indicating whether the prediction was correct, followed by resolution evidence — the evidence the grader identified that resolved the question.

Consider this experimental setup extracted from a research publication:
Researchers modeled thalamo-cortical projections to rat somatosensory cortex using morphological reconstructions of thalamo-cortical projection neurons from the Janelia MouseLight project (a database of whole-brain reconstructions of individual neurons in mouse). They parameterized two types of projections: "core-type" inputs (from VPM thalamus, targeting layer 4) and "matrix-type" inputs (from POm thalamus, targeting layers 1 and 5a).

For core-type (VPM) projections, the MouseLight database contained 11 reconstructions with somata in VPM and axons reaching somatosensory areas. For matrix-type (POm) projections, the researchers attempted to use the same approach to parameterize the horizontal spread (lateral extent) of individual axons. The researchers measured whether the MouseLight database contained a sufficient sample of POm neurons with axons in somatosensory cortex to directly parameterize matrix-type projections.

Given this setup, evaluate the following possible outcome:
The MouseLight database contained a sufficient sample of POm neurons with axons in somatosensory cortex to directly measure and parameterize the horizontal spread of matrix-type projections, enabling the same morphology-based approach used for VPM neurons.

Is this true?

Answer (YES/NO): NO